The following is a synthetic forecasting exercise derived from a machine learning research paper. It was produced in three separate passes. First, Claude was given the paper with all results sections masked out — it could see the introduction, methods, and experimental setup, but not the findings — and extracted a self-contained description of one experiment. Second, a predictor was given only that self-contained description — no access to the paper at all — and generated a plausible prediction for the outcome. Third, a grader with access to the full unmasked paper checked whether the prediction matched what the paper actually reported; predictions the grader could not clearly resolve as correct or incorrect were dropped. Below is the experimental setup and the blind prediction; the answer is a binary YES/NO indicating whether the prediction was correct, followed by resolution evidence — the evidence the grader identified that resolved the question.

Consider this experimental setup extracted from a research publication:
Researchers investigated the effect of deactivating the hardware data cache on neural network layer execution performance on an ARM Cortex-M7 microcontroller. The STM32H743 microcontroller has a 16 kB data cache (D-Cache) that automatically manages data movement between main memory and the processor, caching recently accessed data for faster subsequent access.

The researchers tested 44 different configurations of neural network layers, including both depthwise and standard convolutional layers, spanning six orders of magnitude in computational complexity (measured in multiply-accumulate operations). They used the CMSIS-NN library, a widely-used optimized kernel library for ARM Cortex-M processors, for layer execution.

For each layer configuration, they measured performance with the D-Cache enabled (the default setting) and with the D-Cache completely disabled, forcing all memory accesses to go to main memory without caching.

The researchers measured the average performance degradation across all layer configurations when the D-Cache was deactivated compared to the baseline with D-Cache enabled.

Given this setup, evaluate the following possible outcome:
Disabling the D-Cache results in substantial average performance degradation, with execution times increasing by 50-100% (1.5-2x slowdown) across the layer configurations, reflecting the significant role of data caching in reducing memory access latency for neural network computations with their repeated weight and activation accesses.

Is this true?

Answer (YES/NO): NO